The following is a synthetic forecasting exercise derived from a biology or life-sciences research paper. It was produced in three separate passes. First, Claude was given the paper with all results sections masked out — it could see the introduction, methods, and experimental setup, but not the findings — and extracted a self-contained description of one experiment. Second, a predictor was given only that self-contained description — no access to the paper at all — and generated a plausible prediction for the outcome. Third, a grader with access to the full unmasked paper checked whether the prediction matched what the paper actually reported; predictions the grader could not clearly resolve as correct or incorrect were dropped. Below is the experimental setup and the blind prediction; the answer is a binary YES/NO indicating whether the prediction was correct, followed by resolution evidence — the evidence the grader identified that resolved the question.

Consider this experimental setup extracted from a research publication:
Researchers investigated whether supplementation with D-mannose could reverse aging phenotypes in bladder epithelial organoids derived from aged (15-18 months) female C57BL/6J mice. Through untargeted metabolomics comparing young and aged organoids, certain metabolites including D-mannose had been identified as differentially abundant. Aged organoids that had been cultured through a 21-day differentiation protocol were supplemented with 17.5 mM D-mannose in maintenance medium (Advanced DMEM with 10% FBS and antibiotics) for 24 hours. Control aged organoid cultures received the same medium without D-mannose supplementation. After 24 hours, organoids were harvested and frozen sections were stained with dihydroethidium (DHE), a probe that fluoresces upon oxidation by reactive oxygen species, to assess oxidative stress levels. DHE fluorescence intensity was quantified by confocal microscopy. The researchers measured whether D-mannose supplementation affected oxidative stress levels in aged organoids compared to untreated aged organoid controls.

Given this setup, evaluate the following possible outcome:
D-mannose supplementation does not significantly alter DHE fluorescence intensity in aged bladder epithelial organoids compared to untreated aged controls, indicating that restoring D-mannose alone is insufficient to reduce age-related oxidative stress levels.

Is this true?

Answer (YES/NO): NO